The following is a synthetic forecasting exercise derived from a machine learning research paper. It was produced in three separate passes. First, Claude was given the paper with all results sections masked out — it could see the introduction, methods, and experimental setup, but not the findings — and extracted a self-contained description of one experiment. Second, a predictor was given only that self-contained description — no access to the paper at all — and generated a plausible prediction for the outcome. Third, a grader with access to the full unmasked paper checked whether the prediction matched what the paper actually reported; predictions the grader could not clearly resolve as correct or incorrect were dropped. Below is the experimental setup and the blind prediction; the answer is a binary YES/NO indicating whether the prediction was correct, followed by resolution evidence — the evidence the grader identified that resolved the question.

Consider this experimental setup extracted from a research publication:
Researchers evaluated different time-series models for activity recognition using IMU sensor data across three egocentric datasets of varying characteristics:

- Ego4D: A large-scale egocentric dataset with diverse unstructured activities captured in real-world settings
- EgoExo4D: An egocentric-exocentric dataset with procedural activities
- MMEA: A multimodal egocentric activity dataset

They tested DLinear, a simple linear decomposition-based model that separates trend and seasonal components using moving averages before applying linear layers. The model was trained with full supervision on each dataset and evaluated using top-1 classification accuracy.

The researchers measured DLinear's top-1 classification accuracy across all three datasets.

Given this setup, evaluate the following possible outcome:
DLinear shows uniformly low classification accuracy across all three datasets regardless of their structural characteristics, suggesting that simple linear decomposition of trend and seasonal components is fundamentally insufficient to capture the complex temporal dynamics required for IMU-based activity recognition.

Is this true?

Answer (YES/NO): NO